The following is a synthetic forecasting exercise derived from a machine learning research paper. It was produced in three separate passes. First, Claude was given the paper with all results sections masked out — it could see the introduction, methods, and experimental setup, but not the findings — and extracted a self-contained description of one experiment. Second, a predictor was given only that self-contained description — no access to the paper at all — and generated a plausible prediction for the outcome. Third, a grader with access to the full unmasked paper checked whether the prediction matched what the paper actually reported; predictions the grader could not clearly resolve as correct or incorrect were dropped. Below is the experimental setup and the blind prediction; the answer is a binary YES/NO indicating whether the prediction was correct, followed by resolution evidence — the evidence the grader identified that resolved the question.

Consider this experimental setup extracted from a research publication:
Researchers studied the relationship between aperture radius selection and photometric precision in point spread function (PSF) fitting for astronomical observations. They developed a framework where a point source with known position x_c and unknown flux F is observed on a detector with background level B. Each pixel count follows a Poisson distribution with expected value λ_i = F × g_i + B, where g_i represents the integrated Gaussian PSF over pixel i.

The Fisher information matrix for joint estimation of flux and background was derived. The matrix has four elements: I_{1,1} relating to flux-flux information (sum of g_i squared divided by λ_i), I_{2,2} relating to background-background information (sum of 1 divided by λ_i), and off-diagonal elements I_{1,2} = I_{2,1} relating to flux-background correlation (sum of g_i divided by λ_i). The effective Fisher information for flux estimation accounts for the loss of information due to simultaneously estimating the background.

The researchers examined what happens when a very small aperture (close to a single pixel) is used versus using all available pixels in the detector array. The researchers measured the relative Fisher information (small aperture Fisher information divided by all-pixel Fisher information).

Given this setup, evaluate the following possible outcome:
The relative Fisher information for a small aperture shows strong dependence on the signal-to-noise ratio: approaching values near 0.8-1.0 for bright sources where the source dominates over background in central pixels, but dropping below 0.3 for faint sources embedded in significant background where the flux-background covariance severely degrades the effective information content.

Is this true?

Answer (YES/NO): NO